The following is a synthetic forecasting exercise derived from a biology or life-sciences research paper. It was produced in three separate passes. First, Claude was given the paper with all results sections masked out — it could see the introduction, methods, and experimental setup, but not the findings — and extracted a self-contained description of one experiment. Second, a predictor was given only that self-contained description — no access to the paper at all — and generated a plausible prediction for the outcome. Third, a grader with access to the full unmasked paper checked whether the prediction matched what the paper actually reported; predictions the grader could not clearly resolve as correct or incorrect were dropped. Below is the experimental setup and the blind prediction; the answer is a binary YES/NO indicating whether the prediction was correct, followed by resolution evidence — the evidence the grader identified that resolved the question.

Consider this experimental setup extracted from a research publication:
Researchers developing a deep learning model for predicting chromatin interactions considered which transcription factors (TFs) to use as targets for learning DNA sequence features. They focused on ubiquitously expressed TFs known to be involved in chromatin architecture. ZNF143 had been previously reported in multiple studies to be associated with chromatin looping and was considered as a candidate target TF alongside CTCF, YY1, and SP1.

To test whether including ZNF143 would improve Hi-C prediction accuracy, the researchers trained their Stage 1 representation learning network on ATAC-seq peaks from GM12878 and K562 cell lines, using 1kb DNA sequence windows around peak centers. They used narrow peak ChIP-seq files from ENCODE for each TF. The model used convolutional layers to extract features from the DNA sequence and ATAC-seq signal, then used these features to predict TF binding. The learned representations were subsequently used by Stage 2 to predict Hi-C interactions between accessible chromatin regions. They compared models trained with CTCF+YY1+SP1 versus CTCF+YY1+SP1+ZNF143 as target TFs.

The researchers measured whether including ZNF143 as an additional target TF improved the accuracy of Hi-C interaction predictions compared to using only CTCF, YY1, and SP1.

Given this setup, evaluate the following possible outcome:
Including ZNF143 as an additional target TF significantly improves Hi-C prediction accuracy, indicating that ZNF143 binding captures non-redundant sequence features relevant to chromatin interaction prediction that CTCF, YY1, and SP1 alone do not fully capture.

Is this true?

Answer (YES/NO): NO